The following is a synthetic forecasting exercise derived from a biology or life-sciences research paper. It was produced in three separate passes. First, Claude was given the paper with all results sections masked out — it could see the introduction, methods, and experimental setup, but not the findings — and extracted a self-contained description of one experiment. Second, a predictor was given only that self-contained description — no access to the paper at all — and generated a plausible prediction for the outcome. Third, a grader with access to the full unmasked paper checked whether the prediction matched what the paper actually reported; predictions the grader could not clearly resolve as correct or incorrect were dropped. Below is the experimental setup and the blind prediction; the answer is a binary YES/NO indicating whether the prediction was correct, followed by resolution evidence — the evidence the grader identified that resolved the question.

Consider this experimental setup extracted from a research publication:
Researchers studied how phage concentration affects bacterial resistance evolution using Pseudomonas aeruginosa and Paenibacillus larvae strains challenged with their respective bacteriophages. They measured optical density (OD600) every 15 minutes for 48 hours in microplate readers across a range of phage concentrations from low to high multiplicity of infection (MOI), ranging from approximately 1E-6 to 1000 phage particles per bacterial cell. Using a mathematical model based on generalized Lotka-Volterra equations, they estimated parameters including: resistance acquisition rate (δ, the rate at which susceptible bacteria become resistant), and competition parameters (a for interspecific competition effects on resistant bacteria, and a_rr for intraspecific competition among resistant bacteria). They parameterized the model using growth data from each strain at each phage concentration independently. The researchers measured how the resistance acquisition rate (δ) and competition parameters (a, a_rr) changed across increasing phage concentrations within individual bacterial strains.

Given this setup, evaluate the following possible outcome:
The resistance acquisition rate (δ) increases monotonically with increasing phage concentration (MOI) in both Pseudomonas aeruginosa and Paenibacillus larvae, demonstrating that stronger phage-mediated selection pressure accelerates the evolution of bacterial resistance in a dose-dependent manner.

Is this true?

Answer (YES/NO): NO